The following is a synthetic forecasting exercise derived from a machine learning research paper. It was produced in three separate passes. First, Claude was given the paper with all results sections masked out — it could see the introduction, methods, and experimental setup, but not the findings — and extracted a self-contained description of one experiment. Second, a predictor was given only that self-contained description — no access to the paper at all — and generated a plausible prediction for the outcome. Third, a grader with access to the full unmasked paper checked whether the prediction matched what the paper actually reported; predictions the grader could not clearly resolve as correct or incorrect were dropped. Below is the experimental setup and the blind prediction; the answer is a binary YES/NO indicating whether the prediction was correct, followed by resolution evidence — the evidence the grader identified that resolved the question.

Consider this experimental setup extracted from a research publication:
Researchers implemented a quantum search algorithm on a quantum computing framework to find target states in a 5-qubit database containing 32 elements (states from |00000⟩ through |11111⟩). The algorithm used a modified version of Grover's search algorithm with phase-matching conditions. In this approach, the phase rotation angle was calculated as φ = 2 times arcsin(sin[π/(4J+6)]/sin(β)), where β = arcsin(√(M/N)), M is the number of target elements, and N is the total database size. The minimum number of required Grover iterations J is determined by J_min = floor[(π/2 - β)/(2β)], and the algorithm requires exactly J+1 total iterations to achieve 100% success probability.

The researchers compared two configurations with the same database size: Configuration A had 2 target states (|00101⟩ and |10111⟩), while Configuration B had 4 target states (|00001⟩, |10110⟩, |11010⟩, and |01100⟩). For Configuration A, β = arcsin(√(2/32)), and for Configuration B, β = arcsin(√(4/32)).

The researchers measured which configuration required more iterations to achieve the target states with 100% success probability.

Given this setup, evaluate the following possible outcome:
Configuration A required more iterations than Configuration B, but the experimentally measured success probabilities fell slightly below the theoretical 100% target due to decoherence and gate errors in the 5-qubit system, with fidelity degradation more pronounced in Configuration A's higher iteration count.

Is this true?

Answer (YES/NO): NO